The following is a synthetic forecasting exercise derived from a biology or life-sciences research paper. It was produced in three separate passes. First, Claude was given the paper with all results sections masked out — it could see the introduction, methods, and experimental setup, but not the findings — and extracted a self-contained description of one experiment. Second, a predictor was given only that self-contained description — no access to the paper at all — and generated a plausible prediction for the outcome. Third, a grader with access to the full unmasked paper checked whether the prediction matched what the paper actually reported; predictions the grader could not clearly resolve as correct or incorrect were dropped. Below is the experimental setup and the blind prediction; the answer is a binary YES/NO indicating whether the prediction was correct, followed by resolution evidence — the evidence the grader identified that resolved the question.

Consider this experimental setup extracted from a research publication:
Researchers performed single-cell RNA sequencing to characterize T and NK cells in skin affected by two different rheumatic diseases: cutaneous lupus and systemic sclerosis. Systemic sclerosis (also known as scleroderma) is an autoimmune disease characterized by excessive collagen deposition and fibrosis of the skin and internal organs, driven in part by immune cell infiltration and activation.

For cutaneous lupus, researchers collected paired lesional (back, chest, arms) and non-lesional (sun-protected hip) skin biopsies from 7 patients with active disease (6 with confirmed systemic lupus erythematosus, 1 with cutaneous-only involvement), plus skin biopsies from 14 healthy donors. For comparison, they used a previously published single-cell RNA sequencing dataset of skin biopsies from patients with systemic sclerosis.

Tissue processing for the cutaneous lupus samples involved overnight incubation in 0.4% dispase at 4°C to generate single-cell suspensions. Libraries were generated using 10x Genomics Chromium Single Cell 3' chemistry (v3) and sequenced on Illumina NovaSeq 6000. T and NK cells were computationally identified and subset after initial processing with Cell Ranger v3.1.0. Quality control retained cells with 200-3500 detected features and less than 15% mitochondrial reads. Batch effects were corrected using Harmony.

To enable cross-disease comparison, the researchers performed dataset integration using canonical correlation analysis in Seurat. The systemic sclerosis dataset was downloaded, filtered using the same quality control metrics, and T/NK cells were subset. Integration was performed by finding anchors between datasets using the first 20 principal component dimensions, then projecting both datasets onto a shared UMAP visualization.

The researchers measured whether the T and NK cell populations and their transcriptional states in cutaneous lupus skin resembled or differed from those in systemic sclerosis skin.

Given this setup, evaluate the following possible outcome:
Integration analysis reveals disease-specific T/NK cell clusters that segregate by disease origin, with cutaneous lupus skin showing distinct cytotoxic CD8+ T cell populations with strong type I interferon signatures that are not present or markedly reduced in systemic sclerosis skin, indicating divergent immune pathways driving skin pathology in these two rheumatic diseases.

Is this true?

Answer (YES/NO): NO